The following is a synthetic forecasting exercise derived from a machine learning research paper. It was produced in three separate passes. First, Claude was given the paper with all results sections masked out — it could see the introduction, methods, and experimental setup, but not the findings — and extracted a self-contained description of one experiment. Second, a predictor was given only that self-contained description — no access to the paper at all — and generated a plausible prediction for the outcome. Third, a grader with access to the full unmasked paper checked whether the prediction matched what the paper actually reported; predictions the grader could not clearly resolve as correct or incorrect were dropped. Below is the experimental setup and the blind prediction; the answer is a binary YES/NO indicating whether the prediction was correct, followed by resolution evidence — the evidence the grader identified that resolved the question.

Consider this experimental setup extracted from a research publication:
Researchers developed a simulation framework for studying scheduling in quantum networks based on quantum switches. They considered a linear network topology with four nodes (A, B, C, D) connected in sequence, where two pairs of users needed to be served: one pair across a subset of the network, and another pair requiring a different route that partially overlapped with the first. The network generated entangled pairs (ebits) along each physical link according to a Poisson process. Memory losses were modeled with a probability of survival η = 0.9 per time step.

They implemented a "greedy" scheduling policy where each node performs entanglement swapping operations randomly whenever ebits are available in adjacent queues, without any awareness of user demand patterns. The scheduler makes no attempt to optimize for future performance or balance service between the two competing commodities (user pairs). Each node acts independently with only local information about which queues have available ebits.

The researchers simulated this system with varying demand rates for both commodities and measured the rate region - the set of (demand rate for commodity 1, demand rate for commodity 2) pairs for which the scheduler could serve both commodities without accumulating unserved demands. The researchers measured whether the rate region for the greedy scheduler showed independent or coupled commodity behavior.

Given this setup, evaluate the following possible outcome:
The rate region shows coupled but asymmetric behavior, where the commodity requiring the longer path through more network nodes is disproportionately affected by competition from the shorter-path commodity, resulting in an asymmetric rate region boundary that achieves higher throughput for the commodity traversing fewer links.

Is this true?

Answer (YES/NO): NO